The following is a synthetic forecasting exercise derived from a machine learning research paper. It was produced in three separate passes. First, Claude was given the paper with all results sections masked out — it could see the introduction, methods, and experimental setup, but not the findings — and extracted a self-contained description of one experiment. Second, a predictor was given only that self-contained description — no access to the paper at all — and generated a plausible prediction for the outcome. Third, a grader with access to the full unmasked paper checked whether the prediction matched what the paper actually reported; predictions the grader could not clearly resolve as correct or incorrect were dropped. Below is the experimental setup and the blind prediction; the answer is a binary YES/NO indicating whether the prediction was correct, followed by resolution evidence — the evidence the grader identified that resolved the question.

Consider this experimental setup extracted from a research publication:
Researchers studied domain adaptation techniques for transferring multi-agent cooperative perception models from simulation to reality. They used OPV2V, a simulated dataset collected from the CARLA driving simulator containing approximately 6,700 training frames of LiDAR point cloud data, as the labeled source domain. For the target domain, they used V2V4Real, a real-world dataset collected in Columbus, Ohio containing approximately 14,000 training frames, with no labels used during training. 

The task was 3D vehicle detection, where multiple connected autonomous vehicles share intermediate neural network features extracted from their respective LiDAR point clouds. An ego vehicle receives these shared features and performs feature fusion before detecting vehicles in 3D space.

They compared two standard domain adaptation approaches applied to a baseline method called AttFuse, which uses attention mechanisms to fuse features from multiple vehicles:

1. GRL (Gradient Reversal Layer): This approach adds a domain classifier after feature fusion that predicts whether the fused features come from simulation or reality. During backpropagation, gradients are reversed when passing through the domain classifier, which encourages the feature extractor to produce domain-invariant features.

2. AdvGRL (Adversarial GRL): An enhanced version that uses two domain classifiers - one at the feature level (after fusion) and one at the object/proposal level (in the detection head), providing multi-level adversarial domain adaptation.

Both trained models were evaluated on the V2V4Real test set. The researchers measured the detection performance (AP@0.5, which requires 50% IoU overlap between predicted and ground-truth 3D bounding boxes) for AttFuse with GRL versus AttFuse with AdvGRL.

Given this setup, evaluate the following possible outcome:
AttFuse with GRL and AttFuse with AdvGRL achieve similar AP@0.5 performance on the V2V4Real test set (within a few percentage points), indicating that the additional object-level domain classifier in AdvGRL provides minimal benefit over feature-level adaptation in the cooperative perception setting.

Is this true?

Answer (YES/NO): YES